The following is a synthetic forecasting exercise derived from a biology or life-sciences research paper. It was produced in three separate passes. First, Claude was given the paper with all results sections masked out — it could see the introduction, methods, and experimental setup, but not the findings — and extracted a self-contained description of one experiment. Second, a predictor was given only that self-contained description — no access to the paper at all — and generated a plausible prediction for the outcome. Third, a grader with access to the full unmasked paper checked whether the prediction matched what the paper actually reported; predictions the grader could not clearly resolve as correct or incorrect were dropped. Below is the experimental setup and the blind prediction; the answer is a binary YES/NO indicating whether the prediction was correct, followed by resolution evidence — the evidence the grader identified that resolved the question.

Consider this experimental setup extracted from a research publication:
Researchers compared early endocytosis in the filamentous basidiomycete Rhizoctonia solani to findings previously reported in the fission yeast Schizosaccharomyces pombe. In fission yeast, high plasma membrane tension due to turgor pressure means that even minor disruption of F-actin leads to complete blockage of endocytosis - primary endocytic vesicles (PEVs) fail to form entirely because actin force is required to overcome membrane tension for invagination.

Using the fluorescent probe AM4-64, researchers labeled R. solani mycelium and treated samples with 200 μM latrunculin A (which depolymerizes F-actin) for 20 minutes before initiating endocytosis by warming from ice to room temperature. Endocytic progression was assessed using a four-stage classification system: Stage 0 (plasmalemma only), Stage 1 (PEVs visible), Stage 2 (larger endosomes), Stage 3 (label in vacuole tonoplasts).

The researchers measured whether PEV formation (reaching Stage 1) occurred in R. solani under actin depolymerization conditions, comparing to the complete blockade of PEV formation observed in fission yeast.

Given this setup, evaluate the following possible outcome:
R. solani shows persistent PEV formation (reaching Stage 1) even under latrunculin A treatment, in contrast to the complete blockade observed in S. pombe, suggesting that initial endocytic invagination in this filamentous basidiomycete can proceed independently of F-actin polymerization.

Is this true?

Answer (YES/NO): YES